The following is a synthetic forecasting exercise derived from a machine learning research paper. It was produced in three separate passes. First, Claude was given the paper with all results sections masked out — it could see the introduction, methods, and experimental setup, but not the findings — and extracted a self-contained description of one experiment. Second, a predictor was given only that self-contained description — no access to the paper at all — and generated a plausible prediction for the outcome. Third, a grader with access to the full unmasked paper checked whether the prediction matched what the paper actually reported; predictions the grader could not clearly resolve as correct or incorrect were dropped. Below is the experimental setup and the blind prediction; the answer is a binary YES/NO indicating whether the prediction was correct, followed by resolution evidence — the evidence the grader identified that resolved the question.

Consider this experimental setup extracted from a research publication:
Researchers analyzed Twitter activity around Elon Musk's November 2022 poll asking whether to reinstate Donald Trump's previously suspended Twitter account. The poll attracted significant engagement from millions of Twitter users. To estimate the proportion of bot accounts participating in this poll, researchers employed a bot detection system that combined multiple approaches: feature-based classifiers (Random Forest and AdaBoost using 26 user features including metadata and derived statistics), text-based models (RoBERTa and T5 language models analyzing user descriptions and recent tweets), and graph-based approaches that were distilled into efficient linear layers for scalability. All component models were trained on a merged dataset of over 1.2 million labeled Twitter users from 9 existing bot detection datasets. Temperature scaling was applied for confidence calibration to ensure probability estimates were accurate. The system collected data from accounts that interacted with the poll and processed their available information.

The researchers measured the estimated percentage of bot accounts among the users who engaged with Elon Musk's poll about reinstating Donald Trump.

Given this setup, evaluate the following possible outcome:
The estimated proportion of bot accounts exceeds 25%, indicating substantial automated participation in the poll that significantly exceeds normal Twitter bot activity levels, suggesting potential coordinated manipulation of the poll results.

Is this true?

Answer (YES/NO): NO